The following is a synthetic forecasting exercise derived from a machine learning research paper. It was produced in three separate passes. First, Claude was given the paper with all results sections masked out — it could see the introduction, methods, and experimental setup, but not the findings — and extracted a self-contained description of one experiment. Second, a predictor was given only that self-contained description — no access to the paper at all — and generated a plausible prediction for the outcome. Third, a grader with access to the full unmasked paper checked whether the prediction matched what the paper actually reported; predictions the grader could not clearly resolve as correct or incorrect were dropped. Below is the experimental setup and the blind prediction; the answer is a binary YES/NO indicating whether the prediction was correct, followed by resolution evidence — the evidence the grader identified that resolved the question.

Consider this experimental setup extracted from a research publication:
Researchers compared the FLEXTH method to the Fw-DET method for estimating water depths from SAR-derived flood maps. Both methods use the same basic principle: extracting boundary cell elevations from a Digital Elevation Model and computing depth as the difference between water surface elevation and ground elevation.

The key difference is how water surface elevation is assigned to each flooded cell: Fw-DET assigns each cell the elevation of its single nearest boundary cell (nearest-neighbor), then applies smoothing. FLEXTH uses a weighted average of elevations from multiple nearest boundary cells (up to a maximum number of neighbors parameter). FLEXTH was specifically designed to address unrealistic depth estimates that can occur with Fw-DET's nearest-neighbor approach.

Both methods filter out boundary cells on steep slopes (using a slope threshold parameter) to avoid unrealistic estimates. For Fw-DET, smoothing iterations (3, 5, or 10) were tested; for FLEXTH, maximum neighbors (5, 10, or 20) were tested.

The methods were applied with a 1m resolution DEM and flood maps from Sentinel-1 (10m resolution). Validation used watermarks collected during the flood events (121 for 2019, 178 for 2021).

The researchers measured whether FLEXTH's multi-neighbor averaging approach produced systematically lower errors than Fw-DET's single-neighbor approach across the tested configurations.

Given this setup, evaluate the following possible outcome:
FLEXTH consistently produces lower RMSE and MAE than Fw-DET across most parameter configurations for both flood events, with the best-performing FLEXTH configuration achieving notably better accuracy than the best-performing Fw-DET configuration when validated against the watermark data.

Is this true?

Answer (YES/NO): NO